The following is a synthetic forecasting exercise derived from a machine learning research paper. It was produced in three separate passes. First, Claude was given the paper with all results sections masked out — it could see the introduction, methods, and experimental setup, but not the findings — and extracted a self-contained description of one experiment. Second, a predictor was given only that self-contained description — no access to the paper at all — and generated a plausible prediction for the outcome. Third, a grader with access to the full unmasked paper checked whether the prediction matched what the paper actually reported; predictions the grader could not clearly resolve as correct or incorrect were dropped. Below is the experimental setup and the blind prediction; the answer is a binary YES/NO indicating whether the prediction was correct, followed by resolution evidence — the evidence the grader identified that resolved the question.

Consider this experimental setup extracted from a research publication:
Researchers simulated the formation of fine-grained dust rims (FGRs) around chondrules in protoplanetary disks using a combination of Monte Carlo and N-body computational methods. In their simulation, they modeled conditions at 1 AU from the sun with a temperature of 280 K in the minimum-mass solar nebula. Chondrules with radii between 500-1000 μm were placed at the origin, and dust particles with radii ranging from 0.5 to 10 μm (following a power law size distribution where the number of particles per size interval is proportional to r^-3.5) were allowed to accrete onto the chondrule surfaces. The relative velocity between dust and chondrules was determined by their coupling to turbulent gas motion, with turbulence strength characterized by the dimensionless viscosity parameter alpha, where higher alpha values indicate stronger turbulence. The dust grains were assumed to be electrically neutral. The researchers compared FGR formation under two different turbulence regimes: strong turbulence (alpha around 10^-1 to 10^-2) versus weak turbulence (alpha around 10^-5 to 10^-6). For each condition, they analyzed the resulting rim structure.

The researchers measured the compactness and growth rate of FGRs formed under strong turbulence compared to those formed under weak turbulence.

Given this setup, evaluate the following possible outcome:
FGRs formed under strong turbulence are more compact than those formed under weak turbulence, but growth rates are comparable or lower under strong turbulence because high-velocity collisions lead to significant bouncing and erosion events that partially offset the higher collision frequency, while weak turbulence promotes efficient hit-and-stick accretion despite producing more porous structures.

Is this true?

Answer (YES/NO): NO